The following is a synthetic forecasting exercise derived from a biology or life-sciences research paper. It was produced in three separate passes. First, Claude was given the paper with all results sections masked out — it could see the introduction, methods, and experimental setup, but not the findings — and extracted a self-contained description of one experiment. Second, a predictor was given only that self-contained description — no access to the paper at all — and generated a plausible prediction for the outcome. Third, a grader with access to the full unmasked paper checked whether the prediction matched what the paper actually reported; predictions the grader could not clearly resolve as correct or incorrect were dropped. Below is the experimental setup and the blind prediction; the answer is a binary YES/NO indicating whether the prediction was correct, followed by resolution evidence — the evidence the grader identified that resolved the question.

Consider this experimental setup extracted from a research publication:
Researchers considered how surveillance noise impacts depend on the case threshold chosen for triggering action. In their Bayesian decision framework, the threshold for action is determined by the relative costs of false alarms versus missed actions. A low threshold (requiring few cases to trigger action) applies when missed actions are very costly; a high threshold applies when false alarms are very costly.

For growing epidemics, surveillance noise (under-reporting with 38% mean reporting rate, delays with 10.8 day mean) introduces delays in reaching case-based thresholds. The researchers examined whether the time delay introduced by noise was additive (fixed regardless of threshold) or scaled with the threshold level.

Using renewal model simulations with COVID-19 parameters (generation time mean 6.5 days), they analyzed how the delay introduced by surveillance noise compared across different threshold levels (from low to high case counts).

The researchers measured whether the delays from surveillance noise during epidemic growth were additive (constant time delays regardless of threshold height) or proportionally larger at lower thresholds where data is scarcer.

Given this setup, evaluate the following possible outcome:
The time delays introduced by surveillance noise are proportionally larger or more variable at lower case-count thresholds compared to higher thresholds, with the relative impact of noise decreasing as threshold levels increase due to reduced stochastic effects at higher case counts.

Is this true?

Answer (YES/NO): NO